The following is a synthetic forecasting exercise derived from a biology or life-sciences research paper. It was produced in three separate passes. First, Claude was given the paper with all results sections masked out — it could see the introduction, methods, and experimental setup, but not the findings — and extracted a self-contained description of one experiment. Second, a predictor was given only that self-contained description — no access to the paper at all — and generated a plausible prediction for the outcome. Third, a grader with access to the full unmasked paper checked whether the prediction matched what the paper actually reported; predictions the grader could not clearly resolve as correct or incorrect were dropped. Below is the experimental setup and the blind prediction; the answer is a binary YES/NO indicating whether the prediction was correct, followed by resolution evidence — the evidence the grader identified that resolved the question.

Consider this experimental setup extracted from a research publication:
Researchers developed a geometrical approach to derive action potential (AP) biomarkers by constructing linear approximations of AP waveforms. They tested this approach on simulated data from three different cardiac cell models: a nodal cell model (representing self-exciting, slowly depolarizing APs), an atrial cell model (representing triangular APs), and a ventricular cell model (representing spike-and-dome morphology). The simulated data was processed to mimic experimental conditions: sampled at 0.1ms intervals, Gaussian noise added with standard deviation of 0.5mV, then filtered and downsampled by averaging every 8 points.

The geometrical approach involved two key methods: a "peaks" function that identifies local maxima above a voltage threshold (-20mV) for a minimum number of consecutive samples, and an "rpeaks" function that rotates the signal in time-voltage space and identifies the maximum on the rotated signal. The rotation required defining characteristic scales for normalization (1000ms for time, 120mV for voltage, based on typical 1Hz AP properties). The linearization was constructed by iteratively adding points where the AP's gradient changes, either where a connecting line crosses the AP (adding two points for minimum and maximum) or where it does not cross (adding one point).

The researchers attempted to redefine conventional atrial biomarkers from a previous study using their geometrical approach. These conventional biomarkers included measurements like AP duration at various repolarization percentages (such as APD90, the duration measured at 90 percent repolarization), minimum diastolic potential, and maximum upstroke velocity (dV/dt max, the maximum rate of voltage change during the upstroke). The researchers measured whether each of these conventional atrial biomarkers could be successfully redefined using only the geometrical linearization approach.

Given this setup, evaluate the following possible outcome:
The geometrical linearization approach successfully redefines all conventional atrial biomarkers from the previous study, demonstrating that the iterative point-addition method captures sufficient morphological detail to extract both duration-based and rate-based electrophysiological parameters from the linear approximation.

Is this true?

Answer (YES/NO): NO